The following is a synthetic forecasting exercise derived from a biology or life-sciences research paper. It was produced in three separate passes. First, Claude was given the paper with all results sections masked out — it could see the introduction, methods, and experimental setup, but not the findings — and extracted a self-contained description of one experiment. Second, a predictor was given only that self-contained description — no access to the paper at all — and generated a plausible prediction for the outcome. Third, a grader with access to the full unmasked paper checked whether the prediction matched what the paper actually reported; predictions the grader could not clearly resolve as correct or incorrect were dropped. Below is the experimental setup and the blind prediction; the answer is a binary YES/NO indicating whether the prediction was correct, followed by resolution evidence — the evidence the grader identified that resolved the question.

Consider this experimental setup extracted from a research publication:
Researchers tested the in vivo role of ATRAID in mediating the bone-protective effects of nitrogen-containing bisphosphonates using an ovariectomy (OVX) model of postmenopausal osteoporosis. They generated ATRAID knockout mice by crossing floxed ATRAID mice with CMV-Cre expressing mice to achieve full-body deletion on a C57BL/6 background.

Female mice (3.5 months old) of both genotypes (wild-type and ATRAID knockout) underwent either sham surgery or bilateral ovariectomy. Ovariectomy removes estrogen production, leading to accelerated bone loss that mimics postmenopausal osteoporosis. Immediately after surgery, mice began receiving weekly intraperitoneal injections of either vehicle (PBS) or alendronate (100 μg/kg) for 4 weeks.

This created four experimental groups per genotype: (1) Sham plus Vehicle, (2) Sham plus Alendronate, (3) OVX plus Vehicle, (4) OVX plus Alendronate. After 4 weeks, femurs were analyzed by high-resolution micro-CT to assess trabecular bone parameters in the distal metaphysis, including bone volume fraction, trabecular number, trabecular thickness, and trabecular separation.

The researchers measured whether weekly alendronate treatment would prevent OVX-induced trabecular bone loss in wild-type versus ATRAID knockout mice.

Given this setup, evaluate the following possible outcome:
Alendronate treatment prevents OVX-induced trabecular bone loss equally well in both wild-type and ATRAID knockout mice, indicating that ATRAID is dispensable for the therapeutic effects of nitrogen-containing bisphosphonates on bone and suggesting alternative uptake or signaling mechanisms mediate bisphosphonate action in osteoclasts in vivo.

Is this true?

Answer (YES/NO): NO